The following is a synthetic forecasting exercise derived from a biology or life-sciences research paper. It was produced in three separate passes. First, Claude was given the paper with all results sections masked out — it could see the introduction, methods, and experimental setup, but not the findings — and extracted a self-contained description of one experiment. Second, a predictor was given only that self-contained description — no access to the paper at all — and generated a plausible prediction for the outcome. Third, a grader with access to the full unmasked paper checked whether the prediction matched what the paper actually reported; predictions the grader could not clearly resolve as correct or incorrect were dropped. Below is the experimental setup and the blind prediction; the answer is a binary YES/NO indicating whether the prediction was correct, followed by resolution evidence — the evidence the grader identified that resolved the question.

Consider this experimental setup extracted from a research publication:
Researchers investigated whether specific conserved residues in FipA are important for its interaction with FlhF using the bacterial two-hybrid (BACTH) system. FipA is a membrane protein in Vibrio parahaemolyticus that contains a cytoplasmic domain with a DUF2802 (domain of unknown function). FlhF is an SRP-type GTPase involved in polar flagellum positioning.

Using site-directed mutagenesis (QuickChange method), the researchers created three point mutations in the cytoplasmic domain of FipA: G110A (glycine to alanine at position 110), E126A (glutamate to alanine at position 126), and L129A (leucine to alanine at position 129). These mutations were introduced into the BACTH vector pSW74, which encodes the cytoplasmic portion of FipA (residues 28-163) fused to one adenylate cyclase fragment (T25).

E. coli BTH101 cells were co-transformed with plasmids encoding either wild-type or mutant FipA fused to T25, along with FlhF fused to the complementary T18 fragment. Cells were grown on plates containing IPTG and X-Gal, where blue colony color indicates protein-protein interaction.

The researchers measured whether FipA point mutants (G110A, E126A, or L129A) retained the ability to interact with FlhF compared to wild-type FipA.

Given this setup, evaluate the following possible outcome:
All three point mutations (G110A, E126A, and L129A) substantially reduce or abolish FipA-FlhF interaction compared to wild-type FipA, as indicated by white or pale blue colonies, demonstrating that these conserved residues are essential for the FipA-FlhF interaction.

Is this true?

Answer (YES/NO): NO